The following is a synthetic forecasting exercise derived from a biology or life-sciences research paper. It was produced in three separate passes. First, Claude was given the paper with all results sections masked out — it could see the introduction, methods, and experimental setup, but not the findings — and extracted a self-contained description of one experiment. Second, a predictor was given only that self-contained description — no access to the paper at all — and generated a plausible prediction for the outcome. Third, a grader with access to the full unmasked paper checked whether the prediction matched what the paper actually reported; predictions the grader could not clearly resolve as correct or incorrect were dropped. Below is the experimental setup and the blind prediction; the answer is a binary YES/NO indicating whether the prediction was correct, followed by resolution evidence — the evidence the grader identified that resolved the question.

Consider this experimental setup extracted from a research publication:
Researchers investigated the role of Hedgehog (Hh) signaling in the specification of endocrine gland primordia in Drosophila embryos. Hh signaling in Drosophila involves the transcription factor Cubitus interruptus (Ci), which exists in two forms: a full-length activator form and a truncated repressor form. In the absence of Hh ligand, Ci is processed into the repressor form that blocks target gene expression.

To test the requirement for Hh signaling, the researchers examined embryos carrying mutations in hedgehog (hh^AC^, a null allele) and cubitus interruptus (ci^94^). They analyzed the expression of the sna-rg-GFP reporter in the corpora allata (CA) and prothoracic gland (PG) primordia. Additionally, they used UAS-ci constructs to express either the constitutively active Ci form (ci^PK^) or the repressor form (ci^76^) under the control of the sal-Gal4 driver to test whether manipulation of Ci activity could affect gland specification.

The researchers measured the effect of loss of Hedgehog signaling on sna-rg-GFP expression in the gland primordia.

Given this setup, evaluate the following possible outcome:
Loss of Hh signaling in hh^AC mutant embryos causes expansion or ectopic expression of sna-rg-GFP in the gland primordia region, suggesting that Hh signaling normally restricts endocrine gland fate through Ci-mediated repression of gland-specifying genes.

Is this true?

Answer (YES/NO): NO